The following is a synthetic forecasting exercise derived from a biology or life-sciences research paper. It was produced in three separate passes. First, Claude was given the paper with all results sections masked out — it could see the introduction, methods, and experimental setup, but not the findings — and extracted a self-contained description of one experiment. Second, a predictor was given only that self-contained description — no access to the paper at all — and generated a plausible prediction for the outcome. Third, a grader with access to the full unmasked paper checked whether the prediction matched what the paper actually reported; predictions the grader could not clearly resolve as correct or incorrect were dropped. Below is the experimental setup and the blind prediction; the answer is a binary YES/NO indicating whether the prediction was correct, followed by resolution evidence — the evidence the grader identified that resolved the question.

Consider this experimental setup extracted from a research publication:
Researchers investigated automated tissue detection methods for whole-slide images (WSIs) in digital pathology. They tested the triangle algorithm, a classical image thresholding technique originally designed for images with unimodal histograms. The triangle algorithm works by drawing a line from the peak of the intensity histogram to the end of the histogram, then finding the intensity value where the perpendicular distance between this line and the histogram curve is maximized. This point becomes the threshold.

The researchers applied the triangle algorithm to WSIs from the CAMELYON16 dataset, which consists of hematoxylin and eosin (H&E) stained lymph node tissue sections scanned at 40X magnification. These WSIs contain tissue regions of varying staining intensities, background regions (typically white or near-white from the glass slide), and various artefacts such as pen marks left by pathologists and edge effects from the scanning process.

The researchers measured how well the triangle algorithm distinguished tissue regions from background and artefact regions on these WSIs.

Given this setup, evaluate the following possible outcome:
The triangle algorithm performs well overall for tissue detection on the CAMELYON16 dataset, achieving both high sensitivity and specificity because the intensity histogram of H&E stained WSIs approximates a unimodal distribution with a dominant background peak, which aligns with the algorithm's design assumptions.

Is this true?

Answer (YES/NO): NO